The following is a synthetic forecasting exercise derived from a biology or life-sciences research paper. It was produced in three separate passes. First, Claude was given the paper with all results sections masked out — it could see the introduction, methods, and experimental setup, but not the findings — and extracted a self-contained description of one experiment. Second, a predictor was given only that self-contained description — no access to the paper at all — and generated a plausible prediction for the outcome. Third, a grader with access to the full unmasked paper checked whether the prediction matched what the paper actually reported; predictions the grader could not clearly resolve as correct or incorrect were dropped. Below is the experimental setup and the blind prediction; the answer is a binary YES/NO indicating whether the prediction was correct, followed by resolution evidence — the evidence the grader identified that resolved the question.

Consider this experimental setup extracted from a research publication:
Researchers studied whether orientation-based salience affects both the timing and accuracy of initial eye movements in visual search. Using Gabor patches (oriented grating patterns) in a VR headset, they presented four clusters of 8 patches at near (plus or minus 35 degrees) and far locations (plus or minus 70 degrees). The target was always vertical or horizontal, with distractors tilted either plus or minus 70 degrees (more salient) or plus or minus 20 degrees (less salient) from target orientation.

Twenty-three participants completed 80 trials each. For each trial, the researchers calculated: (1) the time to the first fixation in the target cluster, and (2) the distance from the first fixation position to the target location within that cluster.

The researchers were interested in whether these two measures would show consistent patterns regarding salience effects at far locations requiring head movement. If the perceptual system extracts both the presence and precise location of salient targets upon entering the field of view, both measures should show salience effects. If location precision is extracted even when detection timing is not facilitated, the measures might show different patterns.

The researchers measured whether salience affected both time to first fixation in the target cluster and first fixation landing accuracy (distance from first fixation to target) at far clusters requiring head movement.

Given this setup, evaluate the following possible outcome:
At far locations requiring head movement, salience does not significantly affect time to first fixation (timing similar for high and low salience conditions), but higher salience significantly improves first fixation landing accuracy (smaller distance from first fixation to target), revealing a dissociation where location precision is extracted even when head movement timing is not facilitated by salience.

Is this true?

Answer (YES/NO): YES